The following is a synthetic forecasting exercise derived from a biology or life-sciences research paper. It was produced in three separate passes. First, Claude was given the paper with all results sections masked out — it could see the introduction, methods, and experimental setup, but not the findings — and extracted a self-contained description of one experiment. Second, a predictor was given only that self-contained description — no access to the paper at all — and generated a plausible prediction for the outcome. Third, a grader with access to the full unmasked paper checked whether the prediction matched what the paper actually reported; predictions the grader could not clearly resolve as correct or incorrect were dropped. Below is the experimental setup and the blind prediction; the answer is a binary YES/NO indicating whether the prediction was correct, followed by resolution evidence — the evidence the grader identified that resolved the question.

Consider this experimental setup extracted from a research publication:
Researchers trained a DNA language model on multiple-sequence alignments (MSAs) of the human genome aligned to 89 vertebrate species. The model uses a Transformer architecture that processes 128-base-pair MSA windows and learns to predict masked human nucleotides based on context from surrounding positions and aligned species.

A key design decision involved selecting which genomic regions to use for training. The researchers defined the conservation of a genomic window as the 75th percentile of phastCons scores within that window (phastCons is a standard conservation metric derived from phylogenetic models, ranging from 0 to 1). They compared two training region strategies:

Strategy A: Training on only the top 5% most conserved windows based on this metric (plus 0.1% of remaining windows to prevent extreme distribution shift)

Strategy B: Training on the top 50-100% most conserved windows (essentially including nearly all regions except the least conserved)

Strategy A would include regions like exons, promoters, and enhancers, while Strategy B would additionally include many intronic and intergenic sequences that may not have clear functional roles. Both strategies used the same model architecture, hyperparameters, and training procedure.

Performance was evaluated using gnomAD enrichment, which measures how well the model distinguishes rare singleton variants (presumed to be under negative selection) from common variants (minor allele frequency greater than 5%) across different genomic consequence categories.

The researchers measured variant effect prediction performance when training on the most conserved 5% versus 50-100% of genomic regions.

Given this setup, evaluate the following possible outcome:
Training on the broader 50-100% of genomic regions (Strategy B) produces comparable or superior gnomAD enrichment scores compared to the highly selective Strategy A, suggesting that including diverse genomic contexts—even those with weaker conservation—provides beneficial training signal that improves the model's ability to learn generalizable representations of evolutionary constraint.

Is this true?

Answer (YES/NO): NO